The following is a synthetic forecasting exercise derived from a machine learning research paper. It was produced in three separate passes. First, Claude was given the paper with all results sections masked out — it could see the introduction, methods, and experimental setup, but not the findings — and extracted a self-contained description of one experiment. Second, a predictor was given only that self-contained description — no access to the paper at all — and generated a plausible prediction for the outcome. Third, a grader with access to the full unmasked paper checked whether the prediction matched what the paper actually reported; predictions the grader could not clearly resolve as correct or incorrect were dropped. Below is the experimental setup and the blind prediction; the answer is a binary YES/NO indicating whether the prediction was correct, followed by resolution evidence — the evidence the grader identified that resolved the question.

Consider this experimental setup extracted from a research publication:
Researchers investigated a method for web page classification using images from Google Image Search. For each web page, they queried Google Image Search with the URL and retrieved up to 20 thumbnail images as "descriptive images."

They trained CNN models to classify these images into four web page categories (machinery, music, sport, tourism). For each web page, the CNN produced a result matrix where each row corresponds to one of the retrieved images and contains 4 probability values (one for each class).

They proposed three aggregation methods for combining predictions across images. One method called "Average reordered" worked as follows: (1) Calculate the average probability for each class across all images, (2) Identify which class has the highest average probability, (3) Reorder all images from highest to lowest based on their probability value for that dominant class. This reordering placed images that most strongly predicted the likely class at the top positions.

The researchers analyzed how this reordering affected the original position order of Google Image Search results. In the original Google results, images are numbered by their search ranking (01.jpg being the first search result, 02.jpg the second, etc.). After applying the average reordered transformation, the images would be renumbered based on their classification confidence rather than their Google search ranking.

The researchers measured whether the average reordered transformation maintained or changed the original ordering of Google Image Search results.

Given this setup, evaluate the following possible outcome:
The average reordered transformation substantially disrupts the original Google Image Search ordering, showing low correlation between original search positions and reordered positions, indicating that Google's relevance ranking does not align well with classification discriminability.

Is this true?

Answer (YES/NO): YES